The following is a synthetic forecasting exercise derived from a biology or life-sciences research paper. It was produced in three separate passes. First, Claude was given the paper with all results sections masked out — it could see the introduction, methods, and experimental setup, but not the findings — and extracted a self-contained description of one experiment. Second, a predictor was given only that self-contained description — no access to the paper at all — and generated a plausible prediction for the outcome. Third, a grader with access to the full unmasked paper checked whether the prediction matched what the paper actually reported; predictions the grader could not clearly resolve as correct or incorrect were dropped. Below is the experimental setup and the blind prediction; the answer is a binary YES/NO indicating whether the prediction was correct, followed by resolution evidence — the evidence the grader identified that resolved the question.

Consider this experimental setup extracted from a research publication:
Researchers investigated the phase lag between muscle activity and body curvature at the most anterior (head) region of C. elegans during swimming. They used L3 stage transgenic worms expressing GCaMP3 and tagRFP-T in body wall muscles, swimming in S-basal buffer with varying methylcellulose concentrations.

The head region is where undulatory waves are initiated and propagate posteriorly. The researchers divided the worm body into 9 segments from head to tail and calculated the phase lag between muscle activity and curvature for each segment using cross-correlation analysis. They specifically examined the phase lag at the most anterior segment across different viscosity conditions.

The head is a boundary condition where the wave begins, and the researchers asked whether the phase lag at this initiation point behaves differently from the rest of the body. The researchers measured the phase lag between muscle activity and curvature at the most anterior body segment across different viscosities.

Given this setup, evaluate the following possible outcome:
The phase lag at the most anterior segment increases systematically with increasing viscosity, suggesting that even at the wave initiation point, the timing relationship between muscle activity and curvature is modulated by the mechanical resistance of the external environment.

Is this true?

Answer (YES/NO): NO